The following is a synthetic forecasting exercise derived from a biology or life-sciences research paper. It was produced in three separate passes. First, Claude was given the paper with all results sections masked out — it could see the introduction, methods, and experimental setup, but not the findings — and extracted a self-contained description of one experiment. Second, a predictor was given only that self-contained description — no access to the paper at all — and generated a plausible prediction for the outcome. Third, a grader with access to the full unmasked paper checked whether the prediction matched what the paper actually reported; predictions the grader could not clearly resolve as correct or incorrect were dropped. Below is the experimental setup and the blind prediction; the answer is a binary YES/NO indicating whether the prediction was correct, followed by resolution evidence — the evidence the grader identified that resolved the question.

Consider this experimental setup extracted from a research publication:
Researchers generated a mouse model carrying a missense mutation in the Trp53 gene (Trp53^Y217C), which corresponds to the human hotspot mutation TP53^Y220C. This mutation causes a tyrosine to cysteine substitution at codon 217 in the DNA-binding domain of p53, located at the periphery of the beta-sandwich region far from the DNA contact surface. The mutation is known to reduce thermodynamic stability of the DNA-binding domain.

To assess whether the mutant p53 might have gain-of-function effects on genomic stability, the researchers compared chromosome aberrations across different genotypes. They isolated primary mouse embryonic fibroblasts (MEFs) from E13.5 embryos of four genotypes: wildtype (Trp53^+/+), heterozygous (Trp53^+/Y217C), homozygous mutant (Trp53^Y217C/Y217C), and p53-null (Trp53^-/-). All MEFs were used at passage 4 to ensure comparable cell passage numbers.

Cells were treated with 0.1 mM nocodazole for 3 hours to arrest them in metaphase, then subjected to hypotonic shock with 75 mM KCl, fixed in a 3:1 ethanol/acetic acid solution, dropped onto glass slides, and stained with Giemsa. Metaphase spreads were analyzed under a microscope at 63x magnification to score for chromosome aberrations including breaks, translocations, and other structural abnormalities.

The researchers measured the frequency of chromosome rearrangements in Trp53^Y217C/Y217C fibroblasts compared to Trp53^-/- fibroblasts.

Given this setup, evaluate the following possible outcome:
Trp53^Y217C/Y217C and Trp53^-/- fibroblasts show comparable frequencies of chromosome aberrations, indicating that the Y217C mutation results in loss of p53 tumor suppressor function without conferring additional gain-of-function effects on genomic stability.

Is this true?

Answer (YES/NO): NO